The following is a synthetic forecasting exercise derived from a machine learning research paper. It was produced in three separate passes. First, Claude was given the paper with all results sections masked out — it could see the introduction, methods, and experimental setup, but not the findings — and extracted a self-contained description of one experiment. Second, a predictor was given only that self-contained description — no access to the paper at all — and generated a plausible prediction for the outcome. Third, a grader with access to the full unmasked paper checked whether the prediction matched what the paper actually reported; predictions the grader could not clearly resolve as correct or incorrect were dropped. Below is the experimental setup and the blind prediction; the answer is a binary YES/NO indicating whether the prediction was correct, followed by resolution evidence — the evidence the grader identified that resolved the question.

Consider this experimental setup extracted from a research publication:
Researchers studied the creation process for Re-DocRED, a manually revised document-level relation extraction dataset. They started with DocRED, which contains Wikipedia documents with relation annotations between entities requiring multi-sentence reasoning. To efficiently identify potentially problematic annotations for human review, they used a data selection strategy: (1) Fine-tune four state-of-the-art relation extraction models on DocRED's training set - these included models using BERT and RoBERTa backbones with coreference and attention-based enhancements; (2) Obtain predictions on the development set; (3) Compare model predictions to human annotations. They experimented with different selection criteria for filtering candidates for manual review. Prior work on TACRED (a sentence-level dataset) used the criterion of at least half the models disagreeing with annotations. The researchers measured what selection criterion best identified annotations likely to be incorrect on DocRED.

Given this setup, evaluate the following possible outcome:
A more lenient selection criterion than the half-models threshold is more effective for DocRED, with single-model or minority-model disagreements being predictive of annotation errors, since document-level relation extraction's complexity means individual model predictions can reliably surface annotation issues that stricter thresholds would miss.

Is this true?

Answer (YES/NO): NO